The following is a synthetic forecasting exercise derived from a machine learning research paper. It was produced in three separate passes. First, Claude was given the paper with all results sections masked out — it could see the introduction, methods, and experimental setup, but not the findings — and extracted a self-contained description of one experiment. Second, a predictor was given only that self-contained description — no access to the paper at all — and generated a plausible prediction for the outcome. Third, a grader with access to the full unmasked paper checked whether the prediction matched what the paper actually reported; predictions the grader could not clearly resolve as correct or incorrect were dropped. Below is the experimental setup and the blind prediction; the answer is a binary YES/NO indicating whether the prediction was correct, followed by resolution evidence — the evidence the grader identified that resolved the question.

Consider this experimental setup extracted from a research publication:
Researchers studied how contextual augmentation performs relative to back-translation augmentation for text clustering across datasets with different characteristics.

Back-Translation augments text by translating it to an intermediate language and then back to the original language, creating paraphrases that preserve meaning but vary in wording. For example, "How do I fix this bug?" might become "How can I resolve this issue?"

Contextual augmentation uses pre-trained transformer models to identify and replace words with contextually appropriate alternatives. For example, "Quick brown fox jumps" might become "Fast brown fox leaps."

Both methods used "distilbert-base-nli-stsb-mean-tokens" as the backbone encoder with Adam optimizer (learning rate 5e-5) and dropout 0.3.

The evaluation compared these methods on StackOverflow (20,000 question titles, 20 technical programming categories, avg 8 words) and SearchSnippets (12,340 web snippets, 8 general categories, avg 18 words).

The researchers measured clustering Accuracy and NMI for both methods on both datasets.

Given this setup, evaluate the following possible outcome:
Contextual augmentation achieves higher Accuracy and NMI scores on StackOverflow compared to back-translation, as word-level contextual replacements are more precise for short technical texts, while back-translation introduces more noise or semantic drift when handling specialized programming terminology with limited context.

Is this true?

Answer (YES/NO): NO